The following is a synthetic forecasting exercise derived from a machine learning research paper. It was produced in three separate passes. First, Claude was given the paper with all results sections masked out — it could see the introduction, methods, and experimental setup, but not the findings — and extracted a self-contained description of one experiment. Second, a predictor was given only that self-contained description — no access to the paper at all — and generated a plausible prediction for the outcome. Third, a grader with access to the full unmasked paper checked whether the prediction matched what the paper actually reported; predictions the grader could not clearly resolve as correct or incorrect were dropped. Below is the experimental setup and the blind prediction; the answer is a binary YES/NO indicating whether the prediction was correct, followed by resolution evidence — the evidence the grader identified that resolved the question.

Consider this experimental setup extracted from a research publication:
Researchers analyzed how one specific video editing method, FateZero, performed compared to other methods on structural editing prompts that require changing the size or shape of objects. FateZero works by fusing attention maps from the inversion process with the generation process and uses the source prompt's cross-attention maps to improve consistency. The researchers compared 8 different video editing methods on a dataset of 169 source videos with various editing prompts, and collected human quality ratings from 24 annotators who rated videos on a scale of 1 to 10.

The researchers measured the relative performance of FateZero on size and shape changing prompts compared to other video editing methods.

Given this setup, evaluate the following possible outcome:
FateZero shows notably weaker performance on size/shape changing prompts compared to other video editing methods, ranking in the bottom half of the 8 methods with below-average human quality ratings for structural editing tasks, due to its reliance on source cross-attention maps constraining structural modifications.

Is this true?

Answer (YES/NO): NO